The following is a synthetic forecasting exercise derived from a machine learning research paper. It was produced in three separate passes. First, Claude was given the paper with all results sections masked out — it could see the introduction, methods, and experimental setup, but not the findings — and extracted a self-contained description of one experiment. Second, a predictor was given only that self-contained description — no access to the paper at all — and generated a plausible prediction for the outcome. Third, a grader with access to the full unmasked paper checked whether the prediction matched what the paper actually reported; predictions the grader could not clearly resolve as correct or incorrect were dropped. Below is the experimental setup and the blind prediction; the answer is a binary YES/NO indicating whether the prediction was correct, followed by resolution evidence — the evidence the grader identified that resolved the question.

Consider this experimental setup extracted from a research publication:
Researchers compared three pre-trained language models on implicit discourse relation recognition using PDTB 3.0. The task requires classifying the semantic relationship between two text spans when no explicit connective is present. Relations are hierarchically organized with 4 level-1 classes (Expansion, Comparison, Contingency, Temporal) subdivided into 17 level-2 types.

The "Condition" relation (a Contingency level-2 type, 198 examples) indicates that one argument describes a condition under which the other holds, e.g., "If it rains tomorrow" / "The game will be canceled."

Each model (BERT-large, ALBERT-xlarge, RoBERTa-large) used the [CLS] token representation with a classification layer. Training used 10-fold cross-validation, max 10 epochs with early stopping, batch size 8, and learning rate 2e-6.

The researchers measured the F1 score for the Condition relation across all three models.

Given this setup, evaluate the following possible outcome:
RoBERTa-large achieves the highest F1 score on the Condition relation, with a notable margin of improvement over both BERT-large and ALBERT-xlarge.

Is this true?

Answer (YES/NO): YES